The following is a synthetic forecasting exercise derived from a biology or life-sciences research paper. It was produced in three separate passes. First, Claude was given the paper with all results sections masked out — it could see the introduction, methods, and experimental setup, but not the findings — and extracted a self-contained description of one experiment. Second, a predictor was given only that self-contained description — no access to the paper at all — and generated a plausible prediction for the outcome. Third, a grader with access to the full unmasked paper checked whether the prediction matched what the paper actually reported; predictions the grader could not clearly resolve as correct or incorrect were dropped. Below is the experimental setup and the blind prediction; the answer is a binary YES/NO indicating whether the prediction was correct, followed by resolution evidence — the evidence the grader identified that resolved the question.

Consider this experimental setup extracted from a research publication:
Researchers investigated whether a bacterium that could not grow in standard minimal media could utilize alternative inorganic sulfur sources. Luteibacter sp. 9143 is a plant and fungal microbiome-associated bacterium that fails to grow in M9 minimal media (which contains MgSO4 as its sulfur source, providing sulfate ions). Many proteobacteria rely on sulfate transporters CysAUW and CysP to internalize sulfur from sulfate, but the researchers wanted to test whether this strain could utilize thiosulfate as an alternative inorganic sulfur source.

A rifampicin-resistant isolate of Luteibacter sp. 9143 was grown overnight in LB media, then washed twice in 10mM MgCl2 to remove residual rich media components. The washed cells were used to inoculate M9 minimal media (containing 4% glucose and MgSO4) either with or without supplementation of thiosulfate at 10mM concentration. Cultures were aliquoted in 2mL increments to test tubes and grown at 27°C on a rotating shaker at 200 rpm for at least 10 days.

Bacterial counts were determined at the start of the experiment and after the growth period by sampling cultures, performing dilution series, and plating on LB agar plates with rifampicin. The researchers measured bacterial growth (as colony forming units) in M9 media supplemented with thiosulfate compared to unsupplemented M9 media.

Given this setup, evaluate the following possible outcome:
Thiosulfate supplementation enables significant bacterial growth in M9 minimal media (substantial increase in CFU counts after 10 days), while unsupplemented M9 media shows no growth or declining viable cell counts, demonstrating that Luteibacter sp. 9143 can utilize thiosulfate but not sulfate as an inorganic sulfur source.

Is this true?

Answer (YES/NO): YES